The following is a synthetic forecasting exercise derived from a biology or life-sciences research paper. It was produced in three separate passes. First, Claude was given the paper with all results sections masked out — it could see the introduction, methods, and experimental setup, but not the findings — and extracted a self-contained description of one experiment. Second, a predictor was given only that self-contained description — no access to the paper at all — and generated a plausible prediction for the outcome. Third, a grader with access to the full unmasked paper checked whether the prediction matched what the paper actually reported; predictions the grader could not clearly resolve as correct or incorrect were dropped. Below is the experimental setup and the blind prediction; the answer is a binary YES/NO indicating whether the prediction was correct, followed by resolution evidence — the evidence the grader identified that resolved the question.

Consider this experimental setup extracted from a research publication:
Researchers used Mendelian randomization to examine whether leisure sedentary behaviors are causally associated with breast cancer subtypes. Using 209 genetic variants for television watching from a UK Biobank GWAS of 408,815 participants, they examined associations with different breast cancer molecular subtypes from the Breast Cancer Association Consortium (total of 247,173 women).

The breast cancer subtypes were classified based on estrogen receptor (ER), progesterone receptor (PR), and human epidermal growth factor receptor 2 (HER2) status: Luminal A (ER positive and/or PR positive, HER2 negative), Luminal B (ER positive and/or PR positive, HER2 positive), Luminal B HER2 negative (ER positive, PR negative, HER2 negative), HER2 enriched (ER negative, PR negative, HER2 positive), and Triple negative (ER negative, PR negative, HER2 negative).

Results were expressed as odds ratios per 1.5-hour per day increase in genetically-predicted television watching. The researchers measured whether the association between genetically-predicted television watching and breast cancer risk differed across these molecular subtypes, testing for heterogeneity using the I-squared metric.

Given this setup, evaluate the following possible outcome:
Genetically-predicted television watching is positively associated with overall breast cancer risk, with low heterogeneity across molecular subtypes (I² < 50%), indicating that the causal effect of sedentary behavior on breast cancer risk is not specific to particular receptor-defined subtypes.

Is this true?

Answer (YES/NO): YES